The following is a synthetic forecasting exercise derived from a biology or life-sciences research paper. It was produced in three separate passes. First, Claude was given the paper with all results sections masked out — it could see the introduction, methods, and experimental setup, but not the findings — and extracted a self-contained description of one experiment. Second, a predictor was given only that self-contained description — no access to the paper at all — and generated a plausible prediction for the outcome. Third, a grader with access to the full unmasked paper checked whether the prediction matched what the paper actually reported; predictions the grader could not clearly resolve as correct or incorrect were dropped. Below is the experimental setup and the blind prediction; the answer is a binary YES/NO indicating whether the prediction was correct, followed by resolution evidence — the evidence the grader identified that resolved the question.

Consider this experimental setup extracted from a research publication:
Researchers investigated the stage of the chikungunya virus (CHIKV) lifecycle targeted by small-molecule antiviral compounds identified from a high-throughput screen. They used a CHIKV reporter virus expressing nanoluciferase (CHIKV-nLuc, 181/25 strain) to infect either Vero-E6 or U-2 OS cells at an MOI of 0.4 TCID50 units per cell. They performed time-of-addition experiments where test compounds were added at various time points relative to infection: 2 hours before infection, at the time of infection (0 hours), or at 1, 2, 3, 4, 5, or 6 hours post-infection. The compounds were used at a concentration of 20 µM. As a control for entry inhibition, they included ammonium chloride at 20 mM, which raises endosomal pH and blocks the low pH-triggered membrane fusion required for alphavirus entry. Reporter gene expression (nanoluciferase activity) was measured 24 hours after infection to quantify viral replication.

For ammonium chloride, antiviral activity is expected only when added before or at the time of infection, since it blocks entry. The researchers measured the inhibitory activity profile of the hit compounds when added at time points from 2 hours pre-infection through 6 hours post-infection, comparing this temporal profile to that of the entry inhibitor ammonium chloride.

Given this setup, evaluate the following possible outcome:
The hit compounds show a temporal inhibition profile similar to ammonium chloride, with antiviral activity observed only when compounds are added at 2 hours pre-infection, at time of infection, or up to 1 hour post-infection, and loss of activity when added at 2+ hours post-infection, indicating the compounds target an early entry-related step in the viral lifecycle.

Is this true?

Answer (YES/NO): NO